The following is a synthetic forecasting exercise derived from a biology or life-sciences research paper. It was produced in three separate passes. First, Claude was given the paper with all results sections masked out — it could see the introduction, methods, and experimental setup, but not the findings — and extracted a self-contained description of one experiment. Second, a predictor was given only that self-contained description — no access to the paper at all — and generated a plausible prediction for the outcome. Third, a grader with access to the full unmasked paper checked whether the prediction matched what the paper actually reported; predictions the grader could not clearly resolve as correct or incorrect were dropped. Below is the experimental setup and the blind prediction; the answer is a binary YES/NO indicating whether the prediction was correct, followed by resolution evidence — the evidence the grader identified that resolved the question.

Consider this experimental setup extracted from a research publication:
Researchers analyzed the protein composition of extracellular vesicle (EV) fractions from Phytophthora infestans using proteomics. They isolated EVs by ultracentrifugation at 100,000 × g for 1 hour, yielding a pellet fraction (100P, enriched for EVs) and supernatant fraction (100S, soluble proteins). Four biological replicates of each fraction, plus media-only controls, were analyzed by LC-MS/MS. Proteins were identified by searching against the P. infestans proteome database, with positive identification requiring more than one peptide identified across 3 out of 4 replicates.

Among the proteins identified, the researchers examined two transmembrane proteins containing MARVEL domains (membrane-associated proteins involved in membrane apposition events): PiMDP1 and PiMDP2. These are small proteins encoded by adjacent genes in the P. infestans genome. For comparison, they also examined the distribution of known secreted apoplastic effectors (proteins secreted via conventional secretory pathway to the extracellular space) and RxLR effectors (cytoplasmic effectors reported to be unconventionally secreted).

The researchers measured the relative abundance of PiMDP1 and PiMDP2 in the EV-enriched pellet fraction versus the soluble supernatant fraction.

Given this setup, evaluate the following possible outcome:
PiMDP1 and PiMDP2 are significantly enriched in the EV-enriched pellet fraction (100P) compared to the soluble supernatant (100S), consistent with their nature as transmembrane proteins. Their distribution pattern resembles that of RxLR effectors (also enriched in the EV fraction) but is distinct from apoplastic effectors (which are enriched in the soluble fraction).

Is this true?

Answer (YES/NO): YES